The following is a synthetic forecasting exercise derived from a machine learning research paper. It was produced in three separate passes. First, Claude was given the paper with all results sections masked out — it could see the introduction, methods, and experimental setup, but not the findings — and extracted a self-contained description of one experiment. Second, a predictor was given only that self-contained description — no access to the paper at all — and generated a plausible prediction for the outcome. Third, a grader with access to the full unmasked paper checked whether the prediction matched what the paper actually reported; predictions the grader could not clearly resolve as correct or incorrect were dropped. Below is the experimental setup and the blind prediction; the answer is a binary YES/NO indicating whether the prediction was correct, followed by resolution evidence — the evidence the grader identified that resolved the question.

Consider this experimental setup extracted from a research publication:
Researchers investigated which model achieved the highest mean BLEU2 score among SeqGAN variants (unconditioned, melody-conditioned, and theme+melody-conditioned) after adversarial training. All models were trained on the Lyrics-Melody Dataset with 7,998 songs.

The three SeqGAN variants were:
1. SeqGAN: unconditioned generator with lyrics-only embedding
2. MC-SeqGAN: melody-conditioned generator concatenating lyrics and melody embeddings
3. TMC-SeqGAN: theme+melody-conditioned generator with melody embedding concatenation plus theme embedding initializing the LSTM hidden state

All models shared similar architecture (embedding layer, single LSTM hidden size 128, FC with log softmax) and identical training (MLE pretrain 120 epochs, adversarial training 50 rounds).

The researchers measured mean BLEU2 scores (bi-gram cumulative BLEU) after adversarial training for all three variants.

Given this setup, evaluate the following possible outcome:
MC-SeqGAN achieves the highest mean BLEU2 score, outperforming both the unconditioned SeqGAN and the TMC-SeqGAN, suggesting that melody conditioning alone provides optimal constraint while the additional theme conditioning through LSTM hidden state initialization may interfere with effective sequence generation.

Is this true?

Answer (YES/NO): NO